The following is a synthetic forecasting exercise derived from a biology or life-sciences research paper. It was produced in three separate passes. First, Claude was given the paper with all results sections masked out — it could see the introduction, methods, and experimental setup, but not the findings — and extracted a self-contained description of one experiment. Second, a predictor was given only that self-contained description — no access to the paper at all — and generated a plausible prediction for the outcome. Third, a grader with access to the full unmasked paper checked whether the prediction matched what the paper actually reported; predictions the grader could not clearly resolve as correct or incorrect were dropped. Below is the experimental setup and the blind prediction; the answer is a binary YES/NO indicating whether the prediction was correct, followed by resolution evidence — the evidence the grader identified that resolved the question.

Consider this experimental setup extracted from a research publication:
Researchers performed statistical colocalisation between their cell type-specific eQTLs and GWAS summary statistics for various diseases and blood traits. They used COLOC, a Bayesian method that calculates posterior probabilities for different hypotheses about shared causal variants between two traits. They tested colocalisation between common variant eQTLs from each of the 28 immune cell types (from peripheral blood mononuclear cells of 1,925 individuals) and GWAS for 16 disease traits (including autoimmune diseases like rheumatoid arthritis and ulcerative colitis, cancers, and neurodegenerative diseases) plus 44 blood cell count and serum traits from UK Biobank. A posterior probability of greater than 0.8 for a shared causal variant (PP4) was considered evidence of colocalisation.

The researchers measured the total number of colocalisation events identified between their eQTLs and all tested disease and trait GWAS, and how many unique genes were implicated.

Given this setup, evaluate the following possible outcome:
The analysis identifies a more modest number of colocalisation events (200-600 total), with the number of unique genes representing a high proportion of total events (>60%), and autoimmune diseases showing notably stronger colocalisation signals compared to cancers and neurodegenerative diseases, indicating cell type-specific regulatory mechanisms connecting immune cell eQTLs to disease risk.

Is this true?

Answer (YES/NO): NO